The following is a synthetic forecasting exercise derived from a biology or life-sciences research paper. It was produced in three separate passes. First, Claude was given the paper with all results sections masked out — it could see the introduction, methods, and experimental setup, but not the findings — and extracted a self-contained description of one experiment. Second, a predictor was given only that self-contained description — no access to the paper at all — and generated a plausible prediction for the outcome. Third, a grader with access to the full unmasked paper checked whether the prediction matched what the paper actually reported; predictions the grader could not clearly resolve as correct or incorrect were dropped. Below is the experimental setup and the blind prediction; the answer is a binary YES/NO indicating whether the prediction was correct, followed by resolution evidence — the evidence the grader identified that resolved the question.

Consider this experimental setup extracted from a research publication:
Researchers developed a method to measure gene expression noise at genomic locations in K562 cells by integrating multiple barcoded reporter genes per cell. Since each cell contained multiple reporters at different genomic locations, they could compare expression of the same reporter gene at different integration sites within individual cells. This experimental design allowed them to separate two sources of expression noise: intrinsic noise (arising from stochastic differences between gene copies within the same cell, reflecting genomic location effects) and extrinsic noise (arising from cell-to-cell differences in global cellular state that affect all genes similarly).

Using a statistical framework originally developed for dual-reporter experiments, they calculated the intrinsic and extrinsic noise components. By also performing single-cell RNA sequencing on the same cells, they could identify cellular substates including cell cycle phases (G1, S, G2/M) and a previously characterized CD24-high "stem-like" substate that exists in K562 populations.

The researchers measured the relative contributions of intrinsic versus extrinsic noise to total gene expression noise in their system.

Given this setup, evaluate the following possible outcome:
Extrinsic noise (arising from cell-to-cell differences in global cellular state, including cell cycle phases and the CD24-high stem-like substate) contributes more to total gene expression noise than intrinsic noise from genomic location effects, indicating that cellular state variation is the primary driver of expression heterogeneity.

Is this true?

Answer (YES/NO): NO